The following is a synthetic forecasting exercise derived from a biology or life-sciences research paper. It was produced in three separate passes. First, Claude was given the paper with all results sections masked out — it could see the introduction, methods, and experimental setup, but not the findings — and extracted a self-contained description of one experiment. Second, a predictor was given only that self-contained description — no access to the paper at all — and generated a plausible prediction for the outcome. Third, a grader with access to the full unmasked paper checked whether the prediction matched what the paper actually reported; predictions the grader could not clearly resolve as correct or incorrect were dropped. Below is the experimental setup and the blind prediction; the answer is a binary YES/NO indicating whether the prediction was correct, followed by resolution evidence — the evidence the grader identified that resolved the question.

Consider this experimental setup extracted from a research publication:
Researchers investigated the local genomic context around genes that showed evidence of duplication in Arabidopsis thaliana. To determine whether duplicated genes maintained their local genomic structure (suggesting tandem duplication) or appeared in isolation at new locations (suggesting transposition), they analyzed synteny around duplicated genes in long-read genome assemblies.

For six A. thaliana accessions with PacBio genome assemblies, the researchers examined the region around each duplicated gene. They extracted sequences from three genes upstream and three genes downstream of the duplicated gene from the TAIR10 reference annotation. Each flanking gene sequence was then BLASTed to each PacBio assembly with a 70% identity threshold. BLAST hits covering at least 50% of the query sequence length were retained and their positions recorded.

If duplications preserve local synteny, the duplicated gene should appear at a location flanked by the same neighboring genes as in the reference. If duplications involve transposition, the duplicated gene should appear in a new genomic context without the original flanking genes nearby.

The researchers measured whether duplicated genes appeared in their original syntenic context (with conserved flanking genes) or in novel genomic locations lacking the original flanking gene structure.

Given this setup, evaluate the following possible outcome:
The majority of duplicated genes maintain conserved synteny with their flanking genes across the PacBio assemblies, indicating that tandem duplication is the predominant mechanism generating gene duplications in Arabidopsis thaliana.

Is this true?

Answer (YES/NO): NO